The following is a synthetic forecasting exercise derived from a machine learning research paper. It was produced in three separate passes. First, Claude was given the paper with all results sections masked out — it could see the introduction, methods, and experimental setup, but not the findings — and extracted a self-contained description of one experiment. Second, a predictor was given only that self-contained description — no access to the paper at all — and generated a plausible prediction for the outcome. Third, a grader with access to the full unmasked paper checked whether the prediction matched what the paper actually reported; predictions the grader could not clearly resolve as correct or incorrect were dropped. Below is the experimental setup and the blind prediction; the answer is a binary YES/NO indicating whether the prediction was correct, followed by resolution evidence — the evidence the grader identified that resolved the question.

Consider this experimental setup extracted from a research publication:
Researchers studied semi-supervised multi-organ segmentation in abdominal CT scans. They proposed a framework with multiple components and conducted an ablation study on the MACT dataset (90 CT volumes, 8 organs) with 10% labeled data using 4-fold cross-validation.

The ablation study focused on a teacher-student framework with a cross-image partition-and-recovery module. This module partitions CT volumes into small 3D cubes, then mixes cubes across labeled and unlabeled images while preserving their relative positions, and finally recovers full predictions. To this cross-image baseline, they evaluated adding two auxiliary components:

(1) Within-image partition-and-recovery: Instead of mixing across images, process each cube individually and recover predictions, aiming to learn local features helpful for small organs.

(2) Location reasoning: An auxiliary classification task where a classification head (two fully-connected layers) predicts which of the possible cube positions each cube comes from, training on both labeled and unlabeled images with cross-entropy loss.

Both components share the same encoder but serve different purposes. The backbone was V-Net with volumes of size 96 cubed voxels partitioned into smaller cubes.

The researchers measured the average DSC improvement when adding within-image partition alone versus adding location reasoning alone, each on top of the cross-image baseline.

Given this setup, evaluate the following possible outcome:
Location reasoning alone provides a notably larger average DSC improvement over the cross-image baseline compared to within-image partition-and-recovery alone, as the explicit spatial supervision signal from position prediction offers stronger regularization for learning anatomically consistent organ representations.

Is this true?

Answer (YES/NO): NO